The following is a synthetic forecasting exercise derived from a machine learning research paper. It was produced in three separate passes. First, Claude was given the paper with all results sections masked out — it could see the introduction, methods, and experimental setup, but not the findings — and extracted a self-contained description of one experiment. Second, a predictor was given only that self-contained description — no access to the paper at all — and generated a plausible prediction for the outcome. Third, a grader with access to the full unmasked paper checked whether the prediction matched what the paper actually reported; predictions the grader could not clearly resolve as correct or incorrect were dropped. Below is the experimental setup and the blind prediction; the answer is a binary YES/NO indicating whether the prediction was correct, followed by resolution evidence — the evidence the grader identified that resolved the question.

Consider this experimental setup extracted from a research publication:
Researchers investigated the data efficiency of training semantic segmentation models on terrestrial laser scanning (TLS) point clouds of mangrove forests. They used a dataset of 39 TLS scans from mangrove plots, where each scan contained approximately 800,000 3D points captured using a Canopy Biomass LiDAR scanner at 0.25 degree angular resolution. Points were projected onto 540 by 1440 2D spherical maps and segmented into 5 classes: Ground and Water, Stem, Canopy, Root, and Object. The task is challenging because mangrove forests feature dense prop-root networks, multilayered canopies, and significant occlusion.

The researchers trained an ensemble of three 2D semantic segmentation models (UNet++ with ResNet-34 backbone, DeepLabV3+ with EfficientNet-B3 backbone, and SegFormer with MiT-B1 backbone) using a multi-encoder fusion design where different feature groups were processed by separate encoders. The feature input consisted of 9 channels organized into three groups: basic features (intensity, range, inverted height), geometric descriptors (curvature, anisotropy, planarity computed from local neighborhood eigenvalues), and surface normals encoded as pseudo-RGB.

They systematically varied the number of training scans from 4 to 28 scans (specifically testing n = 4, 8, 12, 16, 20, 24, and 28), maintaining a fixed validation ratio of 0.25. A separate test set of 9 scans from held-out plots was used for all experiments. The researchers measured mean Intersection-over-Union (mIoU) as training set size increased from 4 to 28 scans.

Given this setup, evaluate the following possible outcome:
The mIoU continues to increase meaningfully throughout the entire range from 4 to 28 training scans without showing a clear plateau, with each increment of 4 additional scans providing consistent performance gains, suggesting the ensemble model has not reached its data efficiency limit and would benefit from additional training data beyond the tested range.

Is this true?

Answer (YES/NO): NO